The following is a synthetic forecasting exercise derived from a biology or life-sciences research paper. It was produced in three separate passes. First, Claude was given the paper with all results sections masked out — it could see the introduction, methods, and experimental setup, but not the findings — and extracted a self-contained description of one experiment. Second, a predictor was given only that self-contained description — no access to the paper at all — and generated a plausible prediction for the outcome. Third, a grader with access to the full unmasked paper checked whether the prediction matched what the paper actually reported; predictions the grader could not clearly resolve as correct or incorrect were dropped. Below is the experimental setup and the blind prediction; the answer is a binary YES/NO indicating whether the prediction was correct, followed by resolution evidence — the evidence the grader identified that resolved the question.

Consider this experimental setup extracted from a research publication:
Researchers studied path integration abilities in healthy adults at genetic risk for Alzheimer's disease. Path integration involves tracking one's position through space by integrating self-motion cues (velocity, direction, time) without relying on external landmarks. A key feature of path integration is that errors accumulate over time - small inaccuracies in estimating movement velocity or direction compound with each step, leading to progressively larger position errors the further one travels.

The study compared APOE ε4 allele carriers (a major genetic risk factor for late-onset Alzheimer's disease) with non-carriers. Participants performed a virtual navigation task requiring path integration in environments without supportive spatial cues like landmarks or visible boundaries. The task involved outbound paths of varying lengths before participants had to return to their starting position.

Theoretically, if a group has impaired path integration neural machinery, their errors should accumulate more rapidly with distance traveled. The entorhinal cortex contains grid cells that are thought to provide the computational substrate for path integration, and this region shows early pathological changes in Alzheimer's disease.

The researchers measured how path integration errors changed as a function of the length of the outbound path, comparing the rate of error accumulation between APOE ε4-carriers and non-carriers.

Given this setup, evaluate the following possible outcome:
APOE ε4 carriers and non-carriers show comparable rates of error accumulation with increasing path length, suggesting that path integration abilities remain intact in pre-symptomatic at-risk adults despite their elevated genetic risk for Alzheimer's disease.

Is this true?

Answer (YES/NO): NO